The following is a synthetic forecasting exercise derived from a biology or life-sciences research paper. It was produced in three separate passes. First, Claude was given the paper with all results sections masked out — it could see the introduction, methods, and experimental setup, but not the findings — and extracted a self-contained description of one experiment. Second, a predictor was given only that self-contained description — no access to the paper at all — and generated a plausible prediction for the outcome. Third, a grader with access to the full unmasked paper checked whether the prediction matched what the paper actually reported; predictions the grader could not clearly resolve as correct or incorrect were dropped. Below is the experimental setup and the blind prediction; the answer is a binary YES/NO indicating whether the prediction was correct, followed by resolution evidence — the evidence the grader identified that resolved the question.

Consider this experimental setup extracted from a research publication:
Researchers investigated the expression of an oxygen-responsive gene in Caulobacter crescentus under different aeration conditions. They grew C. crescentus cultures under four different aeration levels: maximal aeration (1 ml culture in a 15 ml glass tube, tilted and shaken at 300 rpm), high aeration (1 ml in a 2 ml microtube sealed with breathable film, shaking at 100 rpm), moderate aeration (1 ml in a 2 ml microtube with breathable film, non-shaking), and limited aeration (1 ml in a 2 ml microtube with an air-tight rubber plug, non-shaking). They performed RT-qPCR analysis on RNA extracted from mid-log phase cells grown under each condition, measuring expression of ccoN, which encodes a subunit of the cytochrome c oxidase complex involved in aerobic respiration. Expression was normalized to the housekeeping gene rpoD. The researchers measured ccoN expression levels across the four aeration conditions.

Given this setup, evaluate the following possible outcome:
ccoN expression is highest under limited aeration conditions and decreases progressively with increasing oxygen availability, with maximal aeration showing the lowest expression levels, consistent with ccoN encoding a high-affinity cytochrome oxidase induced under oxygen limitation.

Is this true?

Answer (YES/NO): YES